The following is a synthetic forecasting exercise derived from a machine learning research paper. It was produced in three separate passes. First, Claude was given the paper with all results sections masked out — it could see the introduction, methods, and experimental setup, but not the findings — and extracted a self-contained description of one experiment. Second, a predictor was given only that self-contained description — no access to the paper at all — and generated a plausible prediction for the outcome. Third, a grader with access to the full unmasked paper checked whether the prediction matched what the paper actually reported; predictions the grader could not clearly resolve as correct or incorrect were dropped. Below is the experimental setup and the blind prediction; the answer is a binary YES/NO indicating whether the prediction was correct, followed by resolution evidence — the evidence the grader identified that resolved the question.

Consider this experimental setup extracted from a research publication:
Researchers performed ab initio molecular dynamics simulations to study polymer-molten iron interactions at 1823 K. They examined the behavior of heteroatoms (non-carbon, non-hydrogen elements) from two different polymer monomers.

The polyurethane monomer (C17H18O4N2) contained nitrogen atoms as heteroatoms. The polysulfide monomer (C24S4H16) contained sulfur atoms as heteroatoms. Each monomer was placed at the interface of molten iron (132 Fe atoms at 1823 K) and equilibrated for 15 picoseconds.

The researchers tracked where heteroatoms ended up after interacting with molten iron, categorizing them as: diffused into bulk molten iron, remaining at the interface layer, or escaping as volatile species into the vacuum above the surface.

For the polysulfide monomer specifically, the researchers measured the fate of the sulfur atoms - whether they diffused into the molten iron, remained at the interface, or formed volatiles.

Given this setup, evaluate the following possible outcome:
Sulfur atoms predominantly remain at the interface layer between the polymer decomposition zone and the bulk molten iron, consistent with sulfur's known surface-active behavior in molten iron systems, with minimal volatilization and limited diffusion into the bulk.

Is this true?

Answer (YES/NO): NO